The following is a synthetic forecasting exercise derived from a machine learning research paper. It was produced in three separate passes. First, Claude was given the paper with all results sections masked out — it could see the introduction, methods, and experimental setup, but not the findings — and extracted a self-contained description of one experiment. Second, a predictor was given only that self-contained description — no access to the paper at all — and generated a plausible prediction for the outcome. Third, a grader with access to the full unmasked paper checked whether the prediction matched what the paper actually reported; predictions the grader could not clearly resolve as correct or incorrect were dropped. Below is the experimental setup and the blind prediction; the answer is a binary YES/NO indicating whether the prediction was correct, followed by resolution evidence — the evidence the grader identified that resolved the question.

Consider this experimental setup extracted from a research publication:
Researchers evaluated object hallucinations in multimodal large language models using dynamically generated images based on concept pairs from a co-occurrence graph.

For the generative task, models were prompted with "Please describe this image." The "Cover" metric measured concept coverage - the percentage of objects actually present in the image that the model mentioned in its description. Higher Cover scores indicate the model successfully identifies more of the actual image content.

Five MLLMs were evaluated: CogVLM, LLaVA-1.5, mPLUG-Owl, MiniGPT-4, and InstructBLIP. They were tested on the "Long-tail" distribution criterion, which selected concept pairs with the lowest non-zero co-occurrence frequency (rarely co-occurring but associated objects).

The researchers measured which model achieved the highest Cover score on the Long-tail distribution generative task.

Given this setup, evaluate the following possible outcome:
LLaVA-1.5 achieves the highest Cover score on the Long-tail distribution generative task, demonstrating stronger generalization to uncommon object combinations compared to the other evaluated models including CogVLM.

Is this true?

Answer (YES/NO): YES